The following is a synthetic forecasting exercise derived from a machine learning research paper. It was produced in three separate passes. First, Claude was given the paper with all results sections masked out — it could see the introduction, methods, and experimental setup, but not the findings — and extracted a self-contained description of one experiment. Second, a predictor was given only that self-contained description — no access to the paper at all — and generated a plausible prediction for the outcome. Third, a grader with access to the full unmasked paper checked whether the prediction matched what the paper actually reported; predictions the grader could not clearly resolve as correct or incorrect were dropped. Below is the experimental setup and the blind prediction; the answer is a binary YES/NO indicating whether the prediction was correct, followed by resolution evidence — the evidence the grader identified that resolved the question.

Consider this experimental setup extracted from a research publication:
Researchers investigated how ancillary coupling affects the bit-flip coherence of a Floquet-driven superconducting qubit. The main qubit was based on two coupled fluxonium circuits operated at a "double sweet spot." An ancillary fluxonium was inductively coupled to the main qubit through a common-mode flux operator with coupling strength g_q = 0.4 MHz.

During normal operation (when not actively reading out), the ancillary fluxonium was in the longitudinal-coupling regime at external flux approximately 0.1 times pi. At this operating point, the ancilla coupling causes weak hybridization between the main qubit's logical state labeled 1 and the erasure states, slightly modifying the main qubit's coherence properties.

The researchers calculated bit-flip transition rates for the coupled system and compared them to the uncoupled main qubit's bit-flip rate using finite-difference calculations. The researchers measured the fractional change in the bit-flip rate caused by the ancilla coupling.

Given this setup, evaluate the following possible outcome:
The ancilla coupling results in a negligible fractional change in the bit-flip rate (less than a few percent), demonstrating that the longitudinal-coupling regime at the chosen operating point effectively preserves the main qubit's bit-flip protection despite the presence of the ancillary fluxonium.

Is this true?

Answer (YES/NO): YES